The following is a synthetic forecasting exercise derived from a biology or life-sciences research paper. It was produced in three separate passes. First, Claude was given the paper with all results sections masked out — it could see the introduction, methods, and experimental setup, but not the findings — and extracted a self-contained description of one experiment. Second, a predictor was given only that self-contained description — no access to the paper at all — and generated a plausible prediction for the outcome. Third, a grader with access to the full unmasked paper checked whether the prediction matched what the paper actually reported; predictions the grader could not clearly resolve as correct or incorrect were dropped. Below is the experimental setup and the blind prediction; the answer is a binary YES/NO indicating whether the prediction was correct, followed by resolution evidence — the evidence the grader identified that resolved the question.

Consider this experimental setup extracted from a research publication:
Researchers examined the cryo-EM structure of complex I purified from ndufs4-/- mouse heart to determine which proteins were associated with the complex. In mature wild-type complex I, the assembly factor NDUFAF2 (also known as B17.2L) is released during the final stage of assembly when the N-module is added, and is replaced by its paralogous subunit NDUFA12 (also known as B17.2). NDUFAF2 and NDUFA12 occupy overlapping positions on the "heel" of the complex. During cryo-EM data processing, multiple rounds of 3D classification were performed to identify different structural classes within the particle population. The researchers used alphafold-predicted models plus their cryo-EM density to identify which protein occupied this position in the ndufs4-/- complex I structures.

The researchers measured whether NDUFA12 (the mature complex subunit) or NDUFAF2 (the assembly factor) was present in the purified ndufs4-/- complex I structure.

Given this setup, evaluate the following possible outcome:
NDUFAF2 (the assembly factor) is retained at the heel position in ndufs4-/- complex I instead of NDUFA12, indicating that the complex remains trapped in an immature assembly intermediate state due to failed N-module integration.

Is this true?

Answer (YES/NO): NO